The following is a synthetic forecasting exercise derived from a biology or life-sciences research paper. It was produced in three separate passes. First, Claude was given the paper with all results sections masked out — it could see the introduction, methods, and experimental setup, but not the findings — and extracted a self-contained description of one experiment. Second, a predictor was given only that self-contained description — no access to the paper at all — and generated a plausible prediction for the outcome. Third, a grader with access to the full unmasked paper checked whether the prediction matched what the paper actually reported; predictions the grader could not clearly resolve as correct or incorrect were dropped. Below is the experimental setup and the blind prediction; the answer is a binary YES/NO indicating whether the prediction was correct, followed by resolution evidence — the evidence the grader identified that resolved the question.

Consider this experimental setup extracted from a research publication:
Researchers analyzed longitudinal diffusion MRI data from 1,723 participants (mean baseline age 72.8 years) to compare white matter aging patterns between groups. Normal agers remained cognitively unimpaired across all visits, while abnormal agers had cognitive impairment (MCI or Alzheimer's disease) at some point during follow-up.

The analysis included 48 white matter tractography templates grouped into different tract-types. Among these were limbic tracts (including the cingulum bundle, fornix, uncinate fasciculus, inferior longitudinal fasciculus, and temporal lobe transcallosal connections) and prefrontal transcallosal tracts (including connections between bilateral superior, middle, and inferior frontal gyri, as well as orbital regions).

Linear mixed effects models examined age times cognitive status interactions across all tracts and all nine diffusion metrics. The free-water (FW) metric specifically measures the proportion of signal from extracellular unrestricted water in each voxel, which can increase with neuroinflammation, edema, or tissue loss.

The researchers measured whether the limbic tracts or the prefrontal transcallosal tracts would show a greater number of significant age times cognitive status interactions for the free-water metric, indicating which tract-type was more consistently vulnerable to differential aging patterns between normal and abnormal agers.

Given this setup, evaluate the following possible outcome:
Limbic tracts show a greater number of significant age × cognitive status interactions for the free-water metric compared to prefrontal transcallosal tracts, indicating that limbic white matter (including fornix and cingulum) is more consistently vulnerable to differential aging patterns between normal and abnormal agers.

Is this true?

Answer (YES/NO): YES